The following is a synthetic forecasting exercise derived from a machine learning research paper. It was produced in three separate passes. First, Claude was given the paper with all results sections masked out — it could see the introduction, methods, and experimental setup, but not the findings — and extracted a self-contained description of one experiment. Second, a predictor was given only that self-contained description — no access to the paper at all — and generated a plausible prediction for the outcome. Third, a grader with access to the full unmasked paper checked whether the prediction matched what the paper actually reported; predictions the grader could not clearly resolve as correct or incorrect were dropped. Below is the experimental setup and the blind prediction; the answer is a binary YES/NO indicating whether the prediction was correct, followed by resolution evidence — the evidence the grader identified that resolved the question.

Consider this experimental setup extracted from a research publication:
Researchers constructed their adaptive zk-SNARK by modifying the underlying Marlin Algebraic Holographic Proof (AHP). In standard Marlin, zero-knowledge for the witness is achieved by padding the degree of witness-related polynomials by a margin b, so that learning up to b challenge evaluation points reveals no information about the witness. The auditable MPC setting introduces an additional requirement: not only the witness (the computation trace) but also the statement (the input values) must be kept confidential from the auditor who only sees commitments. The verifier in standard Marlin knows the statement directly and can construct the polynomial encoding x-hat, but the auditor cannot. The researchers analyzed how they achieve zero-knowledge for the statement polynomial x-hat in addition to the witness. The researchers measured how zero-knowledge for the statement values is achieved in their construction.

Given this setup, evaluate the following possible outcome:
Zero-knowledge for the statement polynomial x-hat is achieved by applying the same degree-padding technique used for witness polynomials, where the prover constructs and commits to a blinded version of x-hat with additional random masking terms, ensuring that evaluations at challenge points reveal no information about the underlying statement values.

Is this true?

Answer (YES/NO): YES